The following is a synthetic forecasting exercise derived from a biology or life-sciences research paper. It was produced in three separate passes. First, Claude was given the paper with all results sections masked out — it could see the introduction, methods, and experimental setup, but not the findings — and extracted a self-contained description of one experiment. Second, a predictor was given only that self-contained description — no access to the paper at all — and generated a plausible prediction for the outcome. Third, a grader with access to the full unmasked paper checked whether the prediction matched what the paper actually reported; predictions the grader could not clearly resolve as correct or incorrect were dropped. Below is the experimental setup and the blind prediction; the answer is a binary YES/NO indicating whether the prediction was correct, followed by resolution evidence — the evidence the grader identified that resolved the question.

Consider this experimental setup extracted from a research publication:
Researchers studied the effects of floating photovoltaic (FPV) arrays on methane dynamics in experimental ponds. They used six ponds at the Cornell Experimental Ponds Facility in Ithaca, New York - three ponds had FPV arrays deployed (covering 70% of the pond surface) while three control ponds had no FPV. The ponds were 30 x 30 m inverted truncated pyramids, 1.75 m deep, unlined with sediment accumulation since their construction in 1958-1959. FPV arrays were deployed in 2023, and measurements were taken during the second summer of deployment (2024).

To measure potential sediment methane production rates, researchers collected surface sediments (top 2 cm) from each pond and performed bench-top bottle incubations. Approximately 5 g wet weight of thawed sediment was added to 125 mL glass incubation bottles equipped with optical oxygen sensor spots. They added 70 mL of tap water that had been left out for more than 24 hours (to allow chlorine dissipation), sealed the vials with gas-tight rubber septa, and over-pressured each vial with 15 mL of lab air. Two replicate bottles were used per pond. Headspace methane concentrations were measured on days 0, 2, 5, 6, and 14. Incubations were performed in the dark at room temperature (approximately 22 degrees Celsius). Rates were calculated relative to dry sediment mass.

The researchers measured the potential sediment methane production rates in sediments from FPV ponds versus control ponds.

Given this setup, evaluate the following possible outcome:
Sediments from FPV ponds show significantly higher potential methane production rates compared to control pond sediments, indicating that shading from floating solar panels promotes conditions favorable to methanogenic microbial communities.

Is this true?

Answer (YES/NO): NO